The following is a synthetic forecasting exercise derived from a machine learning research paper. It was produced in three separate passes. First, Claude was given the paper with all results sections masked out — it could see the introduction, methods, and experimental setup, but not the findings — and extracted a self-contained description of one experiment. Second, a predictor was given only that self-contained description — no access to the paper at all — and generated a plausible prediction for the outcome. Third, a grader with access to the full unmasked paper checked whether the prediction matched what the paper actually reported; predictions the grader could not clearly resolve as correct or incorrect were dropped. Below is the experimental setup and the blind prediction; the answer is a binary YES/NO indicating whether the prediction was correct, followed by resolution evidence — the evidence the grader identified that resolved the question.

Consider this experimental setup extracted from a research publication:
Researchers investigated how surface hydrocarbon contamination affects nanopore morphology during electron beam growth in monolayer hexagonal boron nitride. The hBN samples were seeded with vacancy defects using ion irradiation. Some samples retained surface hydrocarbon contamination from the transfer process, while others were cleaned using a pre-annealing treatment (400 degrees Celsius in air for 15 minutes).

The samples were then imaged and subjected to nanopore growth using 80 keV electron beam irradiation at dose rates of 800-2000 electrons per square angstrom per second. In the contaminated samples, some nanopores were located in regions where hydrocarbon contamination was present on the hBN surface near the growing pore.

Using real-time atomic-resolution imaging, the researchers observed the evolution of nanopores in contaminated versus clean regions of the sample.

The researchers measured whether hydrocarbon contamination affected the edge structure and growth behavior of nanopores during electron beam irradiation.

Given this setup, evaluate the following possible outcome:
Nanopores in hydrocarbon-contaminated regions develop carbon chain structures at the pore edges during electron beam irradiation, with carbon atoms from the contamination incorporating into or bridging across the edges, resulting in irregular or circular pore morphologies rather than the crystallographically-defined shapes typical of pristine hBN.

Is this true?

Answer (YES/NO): NO